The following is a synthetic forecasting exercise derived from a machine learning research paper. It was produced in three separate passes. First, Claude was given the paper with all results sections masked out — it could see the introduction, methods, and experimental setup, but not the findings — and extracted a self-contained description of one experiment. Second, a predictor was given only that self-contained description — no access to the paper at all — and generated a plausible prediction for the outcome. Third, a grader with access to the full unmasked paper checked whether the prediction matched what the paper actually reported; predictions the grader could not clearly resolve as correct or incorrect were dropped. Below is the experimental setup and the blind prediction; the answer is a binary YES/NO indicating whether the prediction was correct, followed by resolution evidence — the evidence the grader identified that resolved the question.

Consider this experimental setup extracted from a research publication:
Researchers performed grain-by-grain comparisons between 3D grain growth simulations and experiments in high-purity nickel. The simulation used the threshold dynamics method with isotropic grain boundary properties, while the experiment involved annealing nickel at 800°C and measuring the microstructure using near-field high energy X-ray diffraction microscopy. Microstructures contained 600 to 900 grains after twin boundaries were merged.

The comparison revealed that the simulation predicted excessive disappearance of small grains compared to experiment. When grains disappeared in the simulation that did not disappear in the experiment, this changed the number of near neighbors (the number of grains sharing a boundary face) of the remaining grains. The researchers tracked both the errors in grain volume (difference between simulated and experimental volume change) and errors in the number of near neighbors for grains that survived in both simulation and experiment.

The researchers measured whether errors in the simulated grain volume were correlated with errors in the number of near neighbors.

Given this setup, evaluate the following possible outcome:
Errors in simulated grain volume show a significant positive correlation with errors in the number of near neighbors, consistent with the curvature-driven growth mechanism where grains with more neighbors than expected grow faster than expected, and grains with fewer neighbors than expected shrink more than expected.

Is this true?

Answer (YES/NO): YES